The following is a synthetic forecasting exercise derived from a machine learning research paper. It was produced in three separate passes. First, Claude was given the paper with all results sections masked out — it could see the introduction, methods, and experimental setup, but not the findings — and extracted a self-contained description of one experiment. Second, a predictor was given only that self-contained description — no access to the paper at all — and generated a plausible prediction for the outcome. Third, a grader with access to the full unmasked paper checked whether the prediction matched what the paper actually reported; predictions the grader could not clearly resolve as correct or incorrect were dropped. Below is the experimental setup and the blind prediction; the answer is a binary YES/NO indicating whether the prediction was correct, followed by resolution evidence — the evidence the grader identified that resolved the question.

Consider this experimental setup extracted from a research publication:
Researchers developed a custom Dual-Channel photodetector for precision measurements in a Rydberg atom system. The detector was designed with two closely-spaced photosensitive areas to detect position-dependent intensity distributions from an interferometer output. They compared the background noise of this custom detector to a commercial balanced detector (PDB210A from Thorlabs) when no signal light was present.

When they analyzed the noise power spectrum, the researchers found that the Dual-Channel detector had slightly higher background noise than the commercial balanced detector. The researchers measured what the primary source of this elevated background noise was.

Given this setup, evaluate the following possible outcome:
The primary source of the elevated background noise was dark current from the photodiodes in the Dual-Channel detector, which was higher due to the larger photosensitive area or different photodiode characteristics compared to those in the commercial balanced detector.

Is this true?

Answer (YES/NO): NO